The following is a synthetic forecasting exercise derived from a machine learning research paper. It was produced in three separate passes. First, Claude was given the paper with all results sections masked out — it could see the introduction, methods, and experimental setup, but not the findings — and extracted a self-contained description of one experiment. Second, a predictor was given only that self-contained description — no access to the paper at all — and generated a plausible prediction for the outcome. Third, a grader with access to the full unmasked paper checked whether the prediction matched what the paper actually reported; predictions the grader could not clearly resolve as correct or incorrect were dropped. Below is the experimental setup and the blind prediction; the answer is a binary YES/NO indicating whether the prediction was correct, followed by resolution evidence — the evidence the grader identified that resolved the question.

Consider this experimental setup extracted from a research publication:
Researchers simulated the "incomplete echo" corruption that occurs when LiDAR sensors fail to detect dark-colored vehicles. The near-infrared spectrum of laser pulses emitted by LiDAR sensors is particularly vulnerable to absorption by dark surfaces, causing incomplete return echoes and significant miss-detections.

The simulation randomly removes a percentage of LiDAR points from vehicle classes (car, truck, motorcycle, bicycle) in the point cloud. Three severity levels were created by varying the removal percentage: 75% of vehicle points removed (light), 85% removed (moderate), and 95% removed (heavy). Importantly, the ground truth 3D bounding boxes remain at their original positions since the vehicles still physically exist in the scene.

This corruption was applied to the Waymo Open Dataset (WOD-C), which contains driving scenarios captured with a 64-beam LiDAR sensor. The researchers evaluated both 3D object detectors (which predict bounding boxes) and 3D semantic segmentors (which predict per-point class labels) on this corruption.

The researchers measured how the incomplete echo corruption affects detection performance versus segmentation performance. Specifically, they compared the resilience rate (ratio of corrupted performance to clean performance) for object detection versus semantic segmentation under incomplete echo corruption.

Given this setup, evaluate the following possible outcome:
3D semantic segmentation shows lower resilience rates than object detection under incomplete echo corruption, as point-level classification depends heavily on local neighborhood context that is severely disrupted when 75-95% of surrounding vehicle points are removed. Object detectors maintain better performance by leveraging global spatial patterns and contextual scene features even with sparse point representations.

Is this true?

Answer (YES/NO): YES